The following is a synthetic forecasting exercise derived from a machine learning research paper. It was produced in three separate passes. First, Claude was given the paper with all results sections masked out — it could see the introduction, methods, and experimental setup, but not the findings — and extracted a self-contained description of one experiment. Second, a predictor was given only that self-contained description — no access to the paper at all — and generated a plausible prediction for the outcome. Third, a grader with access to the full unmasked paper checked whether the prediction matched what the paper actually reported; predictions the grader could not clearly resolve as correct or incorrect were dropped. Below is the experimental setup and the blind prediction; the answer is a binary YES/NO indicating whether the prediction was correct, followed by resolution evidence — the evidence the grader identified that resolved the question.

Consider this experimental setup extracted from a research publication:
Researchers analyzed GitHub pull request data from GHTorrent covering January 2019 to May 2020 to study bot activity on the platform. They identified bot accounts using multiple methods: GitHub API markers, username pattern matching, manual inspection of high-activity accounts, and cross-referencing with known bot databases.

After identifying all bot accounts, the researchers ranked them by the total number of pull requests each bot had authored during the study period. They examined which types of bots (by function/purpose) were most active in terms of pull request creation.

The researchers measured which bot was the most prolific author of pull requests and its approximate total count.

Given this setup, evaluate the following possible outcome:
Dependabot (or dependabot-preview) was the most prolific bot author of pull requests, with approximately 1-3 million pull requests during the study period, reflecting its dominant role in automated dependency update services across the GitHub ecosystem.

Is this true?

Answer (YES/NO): YES